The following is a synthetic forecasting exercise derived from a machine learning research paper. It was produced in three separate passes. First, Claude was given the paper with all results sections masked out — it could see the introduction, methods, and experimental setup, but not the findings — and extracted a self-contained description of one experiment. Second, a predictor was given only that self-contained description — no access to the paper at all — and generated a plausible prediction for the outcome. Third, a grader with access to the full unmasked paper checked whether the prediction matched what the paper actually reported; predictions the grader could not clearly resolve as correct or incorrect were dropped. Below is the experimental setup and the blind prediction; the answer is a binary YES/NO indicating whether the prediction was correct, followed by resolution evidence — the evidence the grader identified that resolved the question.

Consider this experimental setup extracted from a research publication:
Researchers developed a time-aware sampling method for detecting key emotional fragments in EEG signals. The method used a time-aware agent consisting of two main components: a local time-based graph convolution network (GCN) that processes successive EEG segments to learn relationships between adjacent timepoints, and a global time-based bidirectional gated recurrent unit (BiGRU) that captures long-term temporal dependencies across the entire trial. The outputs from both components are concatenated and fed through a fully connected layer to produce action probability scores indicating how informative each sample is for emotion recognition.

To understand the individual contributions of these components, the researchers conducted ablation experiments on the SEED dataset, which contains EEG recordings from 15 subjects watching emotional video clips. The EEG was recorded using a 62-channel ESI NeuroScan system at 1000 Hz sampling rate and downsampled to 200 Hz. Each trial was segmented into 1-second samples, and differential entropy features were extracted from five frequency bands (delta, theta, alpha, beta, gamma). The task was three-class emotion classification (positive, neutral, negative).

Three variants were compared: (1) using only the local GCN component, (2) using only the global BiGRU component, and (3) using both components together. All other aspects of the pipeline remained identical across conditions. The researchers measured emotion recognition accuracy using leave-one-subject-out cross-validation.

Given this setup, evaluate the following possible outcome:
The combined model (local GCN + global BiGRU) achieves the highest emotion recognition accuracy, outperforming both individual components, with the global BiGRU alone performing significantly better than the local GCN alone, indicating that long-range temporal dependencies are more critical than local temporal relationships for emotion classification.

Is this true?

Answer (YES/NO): NO